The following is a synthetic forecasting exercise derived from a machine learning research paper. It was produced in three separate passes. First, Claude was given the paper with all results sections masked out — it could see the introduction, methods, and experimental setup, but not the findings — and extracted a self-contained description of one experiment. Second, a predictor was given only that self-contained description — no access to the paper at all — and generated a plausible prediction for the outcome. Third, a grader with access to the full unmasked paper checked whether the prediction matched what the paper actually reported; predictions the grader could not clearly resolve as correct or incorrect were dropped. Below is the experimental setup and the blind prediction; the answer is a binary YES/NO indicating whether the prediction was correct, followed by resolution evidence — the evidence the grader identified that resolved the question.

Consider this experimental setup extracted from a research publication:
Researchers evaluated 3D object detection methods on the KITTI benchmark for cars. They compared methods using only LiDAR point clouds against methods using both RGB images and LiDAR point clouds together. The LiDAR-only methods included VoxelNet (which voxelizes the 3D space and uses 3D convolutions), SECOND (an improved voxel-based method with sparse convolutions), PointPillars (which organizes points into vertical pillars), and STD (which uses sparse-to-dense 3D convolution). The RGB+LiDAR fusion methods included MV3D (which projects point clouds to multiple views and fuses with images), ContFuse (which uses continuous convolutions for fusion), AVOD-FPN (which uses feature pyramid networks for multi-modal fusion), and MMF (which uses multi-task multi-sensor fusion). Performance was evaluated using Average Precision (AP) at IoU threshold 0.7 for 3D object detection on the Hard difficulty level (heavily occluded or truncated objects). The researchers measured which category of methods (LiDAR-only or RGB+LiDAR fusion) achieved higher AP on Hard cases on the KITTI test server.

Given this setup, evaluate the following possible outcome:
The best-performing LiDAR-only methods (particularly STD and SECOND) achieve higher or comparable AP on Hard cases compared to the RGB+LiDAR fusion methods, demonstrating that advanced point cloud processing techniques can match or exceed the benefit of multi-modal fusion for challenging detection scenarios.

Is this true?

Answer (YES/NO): NO